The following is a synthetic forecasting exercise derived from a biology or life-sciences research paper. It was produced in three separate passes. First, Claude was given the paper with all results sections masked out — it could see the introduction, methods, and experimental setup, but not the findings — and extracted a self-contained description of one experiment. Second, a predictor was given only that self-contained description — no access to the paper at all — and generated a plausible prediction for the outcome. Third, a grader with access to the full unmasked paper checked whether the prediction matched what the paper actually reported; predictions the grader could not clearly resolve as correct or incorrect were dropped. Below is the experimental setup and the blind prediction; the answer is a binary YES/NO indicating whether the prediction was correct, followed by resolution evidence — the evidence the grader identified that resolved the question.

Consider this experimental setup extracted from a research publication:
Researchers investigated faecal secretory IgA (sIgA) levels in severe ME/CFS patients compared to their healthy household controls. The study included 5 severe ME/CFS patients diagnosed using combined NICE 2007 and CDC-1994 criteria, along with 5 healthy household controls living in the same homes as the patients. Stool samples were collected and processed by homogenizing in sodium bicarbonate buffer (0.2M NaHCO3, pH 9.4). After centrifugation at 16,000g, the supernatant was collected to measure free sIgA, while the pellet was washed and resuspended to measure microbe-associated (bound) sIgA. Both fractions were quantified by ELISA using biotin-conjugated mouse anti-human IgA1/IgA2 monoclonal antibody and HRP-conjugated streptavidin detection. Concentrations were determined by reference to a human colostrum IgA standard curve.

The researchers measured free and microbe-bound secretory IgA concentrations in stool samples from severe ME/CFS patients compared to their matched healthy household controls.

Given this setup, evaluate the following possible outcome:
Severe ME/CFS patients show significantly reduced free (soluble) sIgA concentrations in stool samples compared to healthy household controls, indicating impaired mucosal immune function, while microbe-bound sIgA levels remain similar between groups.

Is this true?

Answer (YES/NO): NO